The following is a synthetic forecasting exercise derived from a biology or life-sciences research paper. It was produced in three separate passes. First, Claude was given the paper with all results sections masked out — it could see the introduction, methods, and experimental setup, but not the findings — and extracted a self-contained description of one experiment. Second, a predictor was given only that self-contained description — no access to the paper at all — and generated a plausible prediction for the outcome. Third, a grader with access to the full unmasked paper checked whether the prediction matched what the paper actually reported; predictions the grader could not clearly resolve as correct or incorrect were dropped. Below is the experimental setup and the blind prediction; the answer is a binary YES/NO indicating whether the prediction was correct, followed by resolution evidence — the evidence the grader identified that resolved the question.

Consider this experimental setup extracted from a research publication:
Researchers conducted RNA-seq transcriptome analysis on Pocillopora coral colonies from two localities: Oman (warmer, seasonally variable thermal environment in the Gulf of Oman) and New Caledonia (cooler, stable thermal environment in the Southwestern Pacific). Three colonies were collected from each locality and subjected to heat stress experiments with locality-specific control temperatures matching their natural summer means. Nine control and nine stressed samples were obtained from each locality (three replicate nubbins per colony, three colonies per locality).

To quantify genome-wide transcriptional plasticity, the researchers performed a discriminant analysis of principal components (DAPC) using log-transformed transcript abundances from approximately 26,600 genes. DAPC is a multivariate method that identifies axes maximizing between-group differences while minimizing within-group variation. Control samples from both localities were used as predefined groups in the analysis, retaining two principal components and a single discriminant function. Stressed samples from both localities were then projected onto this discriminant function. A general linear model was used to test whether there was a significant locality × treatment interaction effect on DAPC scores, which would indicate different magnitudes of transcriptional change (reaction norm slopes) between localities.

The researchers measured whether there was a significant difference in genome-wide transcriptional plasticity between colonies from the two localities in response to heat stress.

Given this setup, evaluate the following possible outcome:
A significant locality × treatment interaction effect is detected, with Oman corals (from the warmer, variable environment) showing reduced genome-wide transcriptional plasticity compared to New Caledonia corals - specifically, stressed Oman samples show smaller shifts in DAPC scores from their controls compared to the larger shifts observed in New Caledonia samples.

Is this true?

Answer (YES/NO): NO